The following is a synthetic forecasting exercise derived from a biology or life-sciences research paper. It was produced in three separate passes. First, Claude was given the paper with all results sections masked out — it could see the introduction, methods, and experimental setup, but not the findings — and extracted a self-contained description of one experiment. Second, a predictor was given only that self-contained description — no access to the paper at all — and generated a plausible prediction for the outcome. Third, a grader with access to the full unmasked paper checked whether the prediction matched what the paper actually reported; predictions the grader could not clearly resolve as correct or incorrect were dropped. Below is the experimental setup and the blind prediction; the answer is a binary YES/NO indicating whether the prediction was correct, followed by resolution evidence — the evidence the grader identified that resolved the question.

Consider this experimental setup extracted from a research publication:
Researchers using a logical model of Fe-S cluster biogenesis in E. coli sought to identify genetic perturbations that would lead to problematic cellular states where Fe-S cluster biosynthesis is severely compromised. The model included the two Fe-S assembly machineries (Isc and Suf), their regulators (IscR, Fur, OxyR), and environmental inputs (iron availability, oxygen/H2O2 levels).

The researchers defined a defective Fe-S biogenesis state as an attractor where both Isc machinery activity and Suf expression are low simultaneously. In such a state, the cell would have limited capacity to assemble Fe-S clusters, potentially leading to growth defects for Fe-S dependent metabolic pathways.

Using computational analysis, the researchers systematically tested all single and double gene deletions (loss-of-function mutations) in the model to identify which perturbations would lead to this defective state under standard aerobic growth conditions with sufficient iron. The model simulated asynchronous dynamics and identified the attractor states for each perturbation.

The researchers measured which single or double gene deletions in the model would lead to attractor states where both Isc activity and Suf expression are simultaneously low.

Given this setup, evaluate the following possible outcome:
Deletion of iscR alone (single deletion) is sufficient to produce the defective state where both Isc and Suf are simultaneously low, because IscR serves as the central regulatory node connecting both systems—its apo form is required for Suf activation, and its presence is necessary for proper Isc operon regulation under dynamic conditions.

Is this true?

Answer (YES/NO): YES